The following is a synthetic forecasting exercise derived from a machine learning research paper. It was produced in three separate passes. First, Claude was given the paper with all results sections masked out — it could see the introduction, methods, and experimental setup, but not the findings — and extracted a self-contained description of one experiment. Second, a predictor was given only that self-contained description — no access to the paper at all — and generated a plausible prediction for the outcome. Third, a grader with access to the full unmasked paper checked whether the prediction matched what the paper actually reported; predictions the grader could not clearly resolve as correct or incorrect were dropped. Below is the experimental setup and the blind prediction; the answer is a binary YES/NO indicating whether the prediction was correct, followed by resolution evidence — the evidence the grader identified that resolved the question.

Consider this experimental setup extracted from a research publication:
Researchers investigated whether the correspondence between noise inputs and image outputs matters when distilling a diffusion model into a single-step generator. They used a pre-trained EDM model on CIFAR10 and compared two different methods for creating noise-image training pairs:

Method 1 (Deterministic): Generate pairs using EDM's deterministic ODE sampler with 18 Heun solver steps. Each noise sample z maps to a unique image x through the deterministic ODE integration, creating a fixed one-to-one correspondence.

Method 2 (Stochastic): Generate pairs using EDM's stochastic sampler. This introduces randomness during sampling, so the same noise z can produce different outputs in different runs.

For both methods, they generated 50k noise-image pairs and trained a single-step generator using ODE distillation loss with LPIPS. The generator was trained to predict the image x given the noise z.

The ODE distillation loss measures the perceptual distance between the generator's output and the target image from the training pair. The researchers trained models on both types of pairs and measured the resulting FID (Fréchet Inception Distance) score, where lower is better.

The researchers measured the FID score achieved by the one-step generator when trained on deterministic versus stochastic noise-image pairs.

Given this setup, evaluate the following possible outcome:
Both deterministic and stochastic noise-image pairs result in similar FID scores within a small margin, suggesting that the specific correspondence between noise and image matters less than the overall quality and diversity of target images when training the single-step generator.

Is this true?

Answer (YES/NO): NO